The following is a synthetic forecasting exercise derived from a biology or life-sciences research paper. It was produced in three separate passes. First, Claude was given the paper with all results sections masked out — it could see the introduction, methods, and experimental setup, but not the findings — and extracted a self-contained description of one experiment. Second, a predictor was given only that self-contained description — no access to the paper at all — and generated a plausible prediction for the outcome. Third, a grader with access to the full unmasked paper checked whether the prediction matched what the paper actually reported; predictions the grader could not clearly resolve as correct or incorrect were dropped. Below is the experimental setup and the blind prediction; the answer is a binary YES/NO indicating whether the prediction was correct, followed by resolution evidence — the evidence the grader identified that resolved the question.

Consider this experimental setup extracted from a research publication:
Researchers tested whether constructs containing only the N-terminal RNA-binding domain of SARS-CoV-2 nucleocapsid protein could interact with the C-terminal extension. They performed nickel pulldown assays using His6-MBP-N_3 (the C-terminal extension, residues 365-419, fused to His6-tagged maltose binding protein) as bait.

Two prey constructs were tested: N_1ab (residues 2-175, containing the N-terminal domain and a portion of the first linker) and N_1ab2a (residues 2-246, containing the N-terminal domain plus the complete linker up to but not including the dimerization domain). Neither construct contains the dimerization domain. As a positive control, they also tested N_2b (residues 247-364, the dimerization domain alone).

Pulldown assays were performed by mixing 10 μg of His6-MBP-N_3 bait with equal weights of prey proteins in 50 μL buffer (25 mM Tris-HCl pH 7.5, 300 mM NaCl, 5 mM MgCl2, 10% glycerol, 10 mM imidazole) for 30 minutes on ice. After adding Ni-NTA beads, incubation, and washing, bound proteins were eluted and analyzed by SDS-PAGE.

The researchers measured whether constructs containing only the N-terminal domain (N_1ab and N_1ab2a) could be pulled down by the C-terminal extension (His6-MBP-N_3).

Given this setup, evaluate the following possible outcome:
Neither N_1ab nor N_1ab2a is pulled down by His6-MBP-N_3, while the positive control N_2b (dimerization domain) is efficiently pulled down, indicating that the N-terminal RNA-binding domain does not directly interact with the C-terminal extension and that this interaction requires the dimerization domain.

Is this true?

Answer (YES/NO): NO